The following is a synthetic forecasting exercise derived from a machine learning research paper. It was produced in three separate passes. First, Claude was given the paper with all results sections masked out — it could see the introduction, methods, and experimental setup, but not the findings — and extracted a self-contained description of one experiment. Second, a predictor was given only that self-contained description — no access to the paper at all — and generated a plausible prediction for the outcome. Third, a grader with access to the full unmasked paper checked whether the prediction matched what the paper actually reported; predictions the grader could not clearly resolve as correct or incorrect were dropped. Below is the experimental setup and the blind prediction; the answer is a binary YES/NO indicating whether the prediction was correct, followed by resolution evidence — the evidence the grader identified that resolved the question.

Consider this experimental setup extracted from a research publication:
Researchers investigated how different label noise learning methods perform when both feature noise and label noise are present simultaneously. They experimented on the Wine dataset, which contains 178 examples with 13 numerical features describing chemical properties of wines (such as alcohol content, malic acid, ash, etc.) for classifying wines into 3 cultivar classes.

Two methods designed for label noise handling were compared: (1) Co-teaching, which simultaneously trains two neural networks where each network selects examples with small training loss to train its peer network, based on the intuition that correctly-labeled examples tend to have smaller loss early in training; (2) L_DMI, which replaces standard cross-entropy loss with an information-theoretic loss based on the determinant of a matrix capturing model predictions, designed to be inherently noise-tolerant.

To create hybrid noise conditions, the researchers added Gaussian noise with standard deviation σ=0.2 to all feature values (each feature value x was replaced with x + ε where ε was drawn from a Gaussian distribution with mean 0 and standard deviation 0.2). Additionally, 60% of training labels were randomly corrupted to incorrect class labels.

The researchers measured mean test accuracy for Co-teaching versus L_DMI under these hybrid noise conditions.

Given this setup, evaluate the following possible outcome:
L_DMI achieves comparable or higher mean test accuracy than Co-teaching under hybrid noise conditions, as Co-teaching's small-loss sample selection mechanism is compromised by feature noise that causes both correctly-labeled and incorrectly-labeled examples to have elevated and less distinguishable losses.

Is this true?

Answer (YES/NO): YES